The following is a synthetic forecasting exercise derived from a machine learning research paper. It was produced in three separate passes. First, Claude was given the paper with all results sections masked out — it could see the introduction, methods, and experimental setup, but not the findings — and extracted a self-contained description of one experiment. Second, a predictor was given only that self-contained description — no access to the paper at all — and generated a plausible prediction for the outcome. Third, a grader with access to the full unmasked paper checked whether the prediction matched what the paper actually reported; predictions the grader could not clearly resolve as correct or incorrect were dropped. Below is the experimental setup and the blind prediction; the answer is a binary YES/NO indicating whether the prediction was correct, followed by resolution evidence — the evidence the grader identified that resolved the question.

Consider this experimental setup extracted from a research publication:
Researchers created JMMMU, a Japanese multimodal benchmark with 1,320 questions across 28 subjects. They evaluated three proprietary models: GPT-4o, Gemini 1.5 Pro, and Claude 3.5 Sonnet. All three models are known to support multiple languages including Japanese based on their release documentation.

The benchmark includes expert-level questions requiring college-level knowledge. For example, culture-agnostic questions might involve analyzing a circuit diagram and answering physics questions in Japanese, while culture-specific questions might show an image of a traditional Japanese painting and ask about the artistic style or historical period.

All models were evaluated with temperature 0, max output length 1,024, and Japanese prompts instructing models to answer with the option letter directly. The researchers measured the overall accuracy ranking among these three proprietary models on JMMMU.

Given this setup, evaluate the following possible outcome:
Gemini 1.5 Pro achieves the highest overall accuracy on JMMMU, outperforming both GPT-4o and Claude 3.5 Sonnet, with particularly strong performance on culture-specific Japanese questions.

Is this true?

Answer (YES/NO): NO